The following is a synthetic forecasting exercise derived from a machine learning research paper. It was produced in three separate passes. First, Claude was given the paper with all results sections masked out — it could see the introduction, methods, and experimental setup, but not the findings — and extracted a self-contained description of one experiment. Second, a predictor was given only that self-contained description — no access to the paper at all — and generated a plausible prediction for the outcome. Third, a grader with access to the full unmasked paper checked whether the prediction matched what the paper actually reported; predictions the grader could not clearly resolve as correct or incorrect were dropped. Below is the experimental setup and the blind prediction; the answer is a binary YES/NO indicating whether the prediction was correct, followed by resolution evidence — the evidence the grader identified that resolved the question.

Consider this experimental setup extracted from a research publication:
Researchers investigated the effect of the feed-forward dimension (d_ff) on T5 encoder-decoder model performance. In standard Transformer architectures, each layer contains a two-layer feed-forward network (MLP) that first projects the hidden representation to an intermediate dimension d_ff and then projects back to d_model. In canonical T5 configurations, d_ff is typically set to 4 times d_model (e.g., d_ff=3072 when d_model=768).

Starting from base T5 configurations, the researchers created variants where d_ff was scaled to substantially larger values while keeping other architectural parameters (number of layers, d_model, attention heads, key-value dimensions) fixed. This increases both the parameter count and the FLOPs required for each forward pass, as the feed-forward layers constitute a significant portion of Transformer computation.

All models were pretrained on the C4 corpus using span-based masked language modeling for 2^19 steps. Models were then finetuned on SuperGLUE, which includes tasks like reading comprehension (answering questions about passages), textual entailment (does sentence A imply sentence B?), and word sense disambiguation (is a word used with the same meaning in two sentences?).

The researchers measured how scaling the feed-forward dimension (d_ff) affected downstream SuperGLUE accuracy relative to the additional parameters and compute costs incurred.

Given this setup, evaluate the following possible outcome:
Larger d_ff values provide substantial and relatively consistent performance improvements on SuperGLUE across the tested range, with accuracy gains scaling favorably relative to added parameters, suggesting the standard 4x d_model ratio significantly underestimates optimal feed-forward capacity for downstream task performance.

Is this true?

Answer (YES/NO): NO